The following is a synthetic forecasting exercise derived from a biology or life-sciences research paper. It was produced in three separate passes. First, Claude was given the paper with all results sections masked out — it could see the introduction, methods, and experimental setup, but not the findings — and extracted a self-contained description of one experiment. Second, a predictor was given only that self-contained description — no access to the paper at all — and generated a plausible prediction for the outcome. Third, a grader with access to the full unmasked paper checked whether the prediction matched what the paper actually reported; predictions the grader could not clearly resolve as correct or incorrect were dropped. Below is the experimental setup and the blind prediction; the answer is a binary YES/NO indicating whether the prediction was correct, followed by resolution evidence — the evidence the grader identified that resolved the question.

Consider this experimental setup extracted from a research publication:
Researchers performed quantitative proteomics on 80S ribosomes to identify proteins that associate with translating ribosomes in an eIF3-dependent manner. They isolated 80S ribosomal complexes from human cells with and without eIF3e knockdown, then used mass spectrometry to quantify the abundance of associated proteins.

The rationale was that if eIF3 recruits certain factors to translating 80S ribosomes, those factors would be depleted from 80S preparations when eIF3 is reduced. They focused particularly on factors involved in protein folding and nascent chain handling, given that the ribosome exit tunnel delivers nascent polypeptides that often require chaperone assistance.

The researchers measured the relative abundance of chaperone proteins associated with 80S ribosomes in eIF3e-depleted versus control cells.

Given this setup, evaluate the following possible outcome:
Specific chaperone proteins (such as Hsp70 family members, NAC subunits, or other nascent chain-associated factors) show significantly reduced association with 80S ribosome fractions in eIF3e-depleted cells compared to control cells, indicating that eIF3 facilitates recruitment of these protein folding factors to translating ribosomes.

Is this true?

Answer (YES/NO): YES